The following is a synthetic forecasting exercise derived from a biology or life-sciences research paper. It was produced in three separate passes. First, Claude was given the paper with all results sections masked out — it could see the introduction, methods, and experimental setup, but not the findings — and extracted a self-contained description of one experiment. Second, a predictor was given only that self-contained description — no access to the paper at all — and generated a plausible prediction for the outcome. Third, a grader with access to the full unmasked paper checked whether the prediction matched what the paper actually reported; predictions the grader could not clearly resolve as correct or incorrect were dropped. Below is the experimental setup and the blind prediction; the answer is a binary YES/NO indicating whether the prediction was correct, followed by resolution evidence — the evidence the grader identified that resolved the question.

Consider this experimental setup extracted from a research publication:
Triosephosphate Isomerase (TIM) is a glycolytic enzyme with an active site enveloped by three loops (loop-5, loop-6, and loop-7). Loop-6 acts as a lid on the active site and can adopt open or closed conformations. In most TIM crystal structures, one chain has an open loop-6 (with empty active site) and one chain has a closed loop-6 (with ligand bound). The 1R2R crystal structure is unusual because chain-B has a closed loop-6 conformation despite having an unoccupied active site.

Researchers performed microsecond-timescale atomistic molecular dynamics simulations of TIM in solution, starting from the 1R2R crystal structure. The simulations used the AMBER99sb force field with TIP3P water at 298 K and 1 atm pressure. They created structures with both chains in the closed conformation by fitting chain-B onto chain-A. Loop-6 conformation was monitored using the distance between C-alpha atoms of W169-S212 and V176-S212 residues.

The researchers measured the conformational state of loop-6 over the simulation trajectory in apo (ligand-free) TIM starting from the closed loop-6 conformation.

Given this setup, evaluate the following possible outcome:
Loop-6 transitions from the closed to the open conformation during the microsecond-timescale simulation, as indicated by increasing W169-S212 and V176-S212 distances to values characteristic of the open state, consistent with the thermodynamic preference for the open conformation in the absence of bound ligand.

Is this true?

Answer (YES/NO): YES